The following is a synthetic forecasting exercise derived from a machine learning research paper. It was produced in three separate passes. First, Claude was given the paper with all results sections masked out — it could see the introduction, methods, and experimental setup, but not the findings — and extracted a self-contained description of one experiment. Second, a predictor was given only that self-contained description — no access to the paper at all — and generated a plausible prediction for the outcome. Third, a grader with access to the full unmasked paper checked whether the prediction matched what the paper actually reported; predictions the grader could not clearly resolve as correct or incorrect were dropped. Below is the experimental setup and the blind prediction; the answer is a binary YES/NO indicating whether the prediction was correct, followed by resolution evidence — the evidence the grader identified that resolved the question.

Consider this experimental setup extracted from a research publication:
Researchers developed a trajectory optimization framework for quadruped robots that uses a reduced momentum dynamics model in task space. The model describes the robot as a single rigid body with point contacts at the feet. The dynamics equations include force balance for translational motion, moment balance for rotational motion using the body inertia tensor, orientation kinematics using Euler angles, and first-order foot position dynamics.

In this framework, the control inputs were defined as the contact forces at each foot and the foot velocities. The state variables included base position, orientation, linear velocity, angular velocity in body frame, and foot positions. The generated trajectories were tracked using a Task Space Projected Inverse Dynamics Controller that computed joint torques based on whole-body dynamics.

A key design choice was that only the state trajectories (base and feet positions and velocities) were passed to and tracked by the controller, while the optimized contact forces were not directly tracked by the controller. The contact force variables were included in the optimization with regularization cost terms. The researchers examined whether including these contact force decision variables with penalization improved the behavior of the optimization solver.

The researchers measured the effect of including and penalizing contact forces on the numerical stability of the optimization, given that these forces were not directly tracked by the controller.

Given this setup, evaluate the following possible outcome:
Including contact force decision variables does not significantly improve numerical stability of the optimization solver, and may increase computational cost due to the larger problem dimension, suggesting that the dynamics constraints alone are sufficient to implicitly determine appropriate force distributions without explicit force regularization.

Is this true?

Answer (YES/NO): NO